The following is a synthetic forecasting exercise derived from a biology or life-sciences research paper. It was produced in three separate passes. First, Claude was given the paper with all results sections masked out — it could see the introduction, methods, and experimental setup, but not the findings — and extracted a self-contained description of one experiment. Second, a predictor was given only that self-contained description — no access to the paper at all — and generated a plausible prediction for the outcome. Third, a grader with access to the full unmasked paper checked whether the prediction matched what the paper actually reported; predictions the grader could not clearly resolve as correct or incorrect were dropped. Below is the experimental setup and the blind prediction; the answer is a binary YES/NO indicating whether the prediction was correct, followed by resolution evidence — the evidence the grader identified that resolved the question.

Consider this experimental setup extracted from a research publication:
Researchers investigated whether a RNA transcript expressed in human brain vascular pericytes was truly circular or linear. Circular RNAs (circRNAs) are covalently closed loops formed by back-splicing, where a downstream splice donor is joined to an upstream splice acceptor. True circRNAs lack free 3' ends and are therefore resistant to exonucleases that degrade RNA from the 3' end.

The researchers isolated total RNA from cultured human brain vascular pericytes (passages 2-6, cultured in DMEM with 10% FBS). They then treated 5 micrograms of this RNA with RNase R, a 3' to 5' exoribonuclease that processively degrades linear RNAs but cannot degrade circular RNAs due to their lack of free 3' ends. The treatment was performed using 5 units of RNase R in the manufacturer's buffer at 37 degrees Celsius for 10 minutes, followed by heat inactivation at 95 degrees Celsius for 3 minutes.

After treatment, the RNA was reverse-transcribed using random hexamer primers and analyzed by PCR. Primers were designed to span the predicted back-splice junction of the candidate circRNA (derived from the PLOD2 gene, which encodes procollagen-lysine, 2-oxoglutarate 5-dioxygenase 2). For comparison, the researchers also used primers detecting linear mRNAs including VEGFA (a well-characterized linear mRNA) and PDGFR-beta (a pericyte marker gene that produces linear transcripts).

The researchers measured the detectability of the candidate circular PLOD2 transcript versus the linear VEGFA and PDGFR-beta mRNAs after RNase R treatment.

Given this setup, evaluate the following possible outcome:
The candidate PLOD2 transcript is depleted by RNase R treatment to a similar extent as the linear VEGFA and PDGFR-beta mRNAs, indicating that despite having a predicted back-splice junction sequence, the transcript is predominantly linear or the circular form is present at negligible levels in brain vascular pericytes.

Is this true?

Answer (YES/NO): NO